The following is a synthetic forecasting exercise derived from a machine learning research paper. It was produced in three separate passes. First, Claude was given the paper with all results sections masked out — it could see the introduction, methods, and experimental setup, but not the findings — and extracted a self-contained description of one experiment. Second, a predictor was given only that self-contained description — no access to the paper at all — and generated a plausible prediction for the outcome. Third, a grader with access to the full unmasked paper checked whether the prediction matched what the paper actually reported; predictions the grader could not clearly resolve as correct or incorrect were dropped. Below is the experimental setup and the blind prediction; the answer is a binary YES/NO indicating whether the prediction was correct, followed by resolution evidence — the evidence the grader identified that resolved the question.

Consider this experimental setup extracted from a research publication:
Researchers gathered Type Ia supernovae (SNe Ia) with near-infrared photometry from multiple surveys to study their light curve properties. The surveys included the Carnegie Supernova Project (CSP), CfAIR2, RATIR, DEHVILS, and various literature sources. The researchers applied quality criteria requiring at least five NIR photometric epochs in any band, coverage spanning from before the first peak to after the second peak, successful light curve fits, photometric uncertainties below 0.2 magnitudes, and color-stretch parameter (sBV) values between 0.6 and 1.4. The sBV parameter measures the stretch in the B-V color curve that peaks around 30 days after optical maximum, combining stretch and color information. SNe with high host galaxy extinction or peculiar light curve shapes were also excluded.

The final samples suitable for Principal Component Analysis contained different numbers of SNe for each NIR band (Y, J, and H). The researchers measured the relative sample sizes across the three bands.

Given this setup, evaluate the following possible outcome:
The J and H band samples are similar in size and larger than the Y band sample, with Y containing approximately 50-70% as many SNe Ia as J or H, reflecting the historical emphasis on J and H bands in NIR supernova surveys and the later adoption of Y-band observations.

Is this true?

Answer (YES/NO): NO